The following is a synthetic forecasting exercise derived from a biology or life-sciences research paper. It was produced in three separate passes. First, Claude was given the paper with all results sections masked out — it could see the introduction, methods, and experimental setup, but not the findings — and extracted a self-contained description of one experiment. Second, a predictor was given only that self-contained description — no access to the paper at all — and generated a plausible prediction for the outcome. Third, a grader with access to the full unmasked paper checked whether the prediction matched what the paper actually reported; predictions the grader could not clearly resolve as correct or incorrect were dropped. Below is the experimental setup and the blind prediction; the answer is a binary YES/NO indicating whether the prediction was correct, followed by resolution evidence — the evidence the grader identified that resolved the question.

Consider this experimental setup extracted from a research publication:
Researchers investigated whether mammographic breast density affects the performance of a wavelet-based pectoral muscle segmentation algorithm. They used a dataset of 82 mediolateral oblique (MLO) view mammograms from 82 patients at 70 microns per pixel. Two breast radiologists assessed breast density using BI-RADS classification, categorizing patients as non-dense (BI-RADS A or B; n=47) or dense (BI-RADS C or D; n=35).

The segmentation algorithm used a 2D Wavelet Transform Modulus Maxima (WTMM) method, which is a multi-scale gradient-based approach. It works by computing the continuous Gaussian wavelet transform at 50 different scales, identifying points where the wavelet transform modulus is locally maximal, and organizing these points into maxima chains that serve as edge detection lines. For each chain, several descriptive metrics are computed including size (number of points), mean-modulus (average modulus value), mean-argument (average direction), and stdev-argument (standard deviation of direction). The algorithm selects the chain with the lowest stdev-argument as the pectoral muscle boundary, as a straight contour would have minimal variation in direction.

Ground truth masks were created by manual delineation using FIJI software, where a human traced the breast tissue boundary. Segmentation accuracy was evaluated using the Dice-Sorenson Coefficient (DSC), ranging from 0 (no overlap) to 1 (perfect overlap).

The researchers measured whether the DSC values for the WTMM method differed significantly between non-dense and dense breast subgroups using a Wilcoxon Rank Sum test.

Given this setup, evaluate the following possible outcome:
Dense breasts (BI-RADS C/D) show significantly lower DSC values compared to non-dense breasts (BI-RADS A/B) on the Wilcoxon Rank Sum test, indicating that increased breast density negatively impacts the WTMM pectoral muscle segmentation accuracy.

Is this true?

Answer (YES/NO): NO